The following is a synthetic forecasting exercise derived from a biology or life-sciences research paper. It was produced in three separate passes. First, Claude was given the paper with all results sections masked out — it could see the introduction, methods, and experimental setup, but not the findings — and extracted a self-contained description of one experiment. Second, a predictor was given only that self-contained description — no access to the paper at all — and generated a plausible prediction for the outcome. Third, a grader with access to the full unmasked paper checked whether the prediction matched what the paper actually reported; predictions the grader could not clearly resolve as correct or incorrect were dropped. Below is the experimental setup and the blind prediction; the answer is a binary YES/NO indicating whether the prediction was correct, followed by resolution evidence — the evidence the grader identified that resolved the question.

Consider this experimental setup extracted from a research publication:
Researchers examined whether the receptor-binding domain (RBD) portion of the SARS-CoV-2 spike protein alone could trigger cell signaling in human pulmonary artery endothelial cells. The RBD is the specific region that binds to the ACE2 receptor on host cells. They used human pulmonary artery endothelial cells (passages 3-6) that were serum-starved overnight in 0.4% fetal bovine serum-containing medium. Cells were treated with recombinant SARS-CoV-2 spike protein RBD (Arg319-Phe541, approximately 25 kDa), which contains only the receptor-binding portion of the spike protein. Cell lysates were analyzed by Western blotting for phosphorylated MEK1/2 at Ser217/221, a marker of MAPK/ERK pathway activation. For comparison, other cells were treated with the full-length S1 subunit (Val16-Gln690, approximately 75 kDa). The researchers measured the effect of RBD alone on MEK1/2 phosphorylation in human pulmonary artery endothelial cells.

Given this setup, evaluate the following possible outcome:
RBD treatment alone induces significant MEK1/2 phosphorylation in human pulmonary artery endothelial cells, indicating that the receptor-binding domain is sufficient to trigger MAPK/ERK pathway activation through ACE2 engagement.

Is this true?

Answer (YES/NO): NO